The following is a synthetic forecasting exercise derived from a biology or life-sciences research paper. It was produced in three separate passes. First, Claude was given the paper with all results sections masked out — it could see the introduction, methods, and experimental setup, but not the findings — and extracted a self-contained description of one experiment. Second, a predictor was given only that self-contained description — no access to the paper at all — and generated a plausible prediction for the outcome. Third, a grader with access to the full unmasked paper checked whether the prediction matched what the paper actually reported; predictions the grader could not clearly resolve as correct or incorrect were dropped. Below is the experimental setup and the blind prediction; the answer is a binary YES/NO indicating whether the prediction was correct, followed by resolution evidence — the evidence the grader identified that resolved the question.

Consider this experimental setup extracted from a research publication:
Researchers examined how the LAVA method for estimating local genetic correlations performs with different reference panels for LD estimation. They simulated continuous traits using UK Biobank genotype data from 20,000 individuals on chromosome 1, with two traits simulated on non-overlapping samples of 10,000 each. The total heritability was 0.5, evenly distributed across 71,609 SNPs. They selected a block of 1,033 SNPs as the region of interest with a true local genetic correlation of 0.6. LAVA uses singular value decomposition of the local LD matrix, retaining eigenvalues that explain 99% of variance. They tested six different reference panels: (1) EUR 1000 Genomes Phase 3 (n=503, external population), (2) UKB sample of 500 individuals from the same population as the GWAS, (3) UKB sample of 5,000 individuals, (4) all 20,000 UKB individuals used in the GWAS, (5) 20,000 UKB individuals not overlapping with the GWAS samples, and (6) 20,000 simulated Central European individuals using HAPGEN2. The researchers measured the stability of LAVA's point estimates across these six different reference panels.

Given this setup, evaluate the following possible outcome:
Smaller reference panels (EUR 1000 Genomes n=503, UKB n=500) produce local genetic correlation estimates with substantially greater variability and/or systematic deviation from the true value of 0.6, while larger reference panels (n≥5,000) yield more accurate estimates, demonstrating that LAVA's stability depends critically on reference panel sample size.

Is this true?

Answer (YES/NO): NO